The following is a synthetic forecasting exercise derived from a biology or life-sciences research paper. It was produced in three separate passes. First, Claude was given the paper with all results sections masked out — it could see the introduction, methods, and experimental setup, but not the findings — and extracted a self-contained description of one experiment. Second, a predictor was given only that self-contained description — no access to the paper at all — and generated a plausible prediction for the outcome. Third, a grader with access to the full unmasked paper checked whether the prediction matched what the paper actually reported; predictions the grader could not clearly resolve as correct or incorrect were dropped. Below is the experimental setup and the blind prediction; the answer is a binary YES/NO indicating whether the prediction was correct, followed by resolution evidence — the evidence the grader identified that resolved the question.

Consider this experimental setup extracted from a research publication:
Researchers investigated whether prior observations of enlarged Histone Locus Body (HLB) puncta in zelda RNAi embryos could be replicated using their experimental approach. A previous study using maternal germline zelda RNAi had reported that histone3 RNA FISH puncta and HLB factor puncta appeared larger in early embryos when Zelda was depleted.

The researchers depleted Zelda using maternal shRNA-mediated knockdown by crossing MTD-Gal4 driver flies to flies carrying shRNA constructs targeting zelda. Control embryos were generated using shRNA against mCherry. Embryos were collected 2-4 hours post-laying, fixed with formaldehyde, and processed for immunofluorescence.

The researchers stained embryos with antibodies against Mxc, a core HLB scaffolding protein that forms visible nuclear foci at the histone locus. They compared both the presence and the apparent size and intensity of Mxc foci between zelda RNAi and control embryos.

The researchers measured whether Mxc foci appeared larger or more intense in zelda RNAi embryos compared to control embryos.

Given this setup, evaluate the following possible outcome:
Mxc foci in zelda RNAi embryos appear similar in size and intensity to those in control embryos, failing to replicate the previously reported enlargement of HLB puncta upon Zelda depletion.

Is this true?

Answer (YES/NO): YES